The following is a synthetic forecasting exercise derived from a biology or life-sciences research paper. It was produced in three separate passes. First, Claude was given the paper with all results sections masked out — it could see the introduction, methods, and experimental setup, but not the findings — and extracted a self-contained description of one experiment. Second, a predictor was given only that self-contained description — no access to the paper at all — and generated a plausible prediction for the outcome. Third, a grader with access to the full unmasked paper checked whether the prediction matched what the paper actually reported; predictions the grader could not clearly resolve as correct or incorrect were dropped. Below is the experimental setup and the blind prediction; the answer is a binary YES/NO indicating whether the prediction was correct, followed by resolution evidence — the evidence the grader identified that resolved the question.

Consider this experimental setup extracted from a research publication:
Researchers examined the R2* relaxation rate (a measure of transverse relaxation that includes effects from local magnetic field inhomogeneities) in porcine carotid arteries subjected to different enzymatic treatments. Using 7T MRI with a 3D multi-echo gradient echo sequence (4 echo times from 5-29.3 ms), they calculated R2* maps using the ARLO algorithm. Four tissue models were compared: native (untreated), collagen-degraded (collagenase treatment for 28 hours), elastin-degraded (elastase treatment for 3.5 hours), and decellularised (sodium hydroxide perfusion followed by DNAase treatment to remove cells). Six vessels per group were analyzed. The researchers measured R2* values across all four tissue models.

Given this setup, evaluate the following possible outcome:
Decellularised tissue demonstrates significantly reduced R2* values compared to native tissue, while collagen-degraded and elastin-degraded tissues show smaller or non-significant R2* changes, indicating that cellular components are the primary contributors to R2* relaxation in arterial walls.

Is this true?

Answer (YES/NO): NO